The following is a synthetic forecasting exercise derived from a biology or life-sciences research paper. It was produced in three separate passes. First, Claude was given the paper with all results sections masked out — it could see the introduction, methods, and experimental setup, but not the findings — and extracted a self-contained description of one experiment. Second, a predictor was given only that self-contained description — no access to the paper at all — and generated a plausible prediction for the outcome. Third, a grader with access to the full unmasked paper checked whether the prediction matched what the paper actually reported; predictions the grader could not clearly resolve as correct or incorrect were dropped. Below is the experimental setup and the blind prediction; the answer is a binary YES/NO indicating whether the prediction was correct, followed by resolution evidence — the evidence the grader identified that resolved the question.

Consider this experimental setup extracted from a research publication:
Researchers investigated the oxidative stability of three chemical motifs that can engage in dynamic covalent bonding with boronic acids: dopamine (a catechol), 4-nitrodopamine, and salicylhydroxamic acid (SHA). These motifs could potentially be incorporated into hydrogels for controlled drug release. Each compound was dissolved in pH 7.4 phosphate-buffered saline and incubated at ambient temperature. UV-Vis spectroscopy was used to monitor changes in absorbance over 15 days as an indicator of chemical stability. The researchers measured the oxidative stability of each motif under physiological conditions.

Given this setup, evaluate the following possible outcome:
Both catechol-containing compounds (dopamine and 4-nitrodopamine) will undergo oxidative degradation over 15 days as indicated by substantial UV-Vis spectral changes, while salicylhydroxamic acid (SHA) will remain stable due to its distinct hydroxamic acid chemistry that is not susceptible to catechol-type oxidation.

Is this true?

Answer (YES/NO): NO